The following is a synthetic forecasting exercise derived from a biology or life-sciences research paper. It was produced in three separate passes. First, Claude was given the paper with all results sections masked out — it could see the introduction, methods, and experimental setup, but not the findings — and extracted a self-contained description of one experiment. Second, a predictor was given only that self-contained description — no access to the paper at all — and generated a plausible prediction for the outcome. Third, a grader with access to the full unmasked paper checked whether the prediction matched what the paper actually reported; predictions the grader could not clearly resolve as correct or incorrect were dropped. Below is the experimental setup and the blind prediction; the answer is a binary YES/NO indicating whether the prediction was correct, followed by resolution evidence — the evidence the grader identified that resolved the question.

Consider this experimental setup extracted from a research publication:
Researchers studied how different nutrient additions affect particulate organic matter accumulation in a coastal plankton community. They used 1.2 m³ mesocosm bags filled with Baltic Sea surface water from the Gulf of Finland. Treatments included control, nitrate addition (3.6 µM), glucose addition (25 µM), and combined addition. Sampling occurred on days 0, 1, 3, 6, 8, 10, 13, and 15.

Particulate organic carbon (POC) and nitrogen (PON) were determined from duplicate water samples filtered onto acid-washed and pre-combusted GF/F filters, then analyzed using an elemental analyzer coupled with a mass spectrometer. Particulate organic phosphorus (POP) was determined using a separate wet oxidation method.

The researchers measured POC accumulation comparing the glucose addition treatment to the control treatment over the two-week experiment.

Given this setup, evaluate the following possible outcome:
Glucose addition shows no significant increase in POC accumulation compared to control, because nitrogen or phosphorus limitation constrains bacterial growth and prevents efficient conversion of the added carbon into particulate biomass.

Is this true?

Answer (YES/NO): NO